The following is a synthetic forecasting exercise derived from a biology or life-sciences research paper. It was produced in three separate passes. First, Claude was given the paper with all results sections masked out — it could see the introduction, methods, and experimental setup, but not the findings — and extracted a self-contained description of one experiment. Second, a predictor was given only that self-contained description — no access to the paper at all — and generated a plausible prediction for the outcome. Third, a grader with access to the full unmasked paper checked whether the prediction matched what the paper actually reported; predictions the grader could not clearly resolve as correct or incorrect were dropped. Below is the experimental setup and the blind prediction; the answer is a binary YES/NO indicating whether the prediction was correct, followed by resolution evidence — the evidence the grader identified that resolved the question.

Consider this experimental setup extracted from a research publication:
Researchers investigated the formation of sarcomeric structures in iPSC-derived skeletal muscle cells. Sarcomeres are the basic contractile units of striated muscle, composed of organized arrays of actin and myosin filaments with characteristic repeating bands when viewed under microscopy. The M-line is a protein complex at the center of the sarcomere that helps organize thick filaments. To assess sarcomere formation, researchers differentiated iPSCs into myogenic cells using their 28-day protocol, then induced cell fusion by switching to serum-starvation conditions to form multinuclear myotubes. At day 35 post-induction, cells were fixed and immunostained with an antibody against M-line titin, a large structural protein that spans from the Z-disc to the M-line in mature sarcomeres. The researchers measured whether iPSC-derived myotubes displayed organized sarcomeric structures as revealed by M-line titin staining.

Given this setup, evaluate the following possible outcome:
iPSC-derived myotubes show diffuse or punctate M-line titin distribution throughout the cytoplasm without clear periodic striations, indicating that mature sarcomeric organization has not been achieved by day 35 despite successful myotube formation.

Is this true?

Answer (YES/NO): NO